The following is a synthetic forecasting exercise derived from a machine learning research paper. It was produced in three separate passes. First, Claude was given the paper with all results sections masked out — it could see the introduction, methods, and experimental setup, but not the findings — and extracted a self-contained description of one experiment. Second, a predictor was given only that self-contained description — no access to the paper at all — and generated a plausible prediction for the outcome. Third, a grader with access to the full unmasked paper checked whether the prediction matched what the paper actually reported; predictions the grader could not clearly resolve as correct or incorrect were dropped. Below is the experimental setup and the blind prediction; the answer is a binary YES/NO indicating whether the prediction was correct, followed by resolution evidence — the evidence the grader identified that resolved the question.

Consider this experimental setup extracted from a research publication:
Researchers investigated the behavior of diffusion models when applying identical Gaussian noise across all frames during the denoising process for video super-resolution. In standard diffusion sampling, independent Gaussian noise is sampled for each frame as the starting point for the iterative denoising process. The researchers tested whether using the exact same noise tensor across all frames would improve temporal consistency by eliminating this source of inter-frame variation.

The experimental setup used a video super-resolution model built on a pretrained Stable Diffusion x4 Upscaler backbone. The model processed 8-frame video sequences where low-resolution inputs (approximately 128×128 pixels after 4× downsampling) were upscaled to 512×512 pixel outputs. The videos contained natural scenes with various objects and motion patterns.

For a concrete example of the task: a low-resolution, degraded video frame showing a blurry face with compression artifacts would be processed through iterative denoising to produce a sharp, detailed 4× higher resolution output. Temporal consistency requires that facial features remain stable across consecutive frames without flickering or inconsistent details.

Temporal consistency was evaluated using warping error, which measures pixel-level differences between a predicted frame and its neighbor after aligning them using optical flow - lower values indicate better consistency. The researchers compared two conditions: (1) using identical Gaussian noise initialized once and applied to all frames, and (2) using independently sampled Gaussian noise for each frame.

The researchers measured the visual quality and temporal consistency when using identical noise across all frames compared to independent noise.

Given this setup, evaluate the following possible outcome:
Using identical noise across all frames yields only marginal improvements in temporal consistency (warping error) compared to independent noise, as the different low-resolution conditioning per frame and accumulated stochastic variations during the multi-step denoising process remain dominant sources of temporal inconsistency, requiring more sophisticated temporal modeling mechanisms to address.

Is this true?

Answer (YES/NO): NO